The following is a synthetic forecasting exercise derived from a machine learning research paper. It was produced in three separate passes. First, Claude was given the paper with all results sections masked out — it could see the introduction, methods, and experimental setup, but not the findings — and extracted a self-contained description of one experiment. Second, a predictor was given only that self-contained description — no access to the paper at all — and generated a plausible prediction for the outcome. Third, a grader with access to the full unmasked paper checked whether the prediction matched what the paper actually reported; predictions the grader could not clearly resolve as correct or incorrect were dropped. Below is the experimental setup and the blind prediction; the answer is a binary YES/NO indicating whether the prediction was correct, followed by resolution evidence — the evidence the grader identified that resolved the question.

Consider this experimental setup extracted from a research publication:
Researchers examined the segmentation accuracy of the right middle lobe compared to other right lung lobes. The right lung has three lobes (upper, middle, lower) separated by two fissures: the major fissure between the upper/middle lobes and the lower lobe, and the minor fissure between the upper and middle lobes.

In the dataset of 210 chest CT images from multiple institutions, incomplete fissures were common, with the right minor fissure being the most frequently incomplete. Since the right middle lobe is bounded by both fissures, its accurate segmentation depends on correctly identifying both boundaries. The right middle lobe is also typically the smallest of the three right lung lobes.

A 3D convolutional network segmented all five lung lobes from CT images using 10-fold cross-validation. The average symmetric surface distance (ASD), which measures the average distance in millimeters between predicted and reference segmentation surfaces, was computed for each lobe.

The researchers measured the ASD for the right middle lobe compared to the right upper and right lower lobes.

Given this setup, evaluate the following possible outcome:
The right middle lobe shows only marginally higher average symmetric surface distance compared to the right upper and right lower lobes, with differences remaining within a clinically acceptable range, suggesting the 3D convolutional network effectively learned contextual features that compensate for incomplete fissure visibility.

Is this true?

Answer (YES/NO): NO